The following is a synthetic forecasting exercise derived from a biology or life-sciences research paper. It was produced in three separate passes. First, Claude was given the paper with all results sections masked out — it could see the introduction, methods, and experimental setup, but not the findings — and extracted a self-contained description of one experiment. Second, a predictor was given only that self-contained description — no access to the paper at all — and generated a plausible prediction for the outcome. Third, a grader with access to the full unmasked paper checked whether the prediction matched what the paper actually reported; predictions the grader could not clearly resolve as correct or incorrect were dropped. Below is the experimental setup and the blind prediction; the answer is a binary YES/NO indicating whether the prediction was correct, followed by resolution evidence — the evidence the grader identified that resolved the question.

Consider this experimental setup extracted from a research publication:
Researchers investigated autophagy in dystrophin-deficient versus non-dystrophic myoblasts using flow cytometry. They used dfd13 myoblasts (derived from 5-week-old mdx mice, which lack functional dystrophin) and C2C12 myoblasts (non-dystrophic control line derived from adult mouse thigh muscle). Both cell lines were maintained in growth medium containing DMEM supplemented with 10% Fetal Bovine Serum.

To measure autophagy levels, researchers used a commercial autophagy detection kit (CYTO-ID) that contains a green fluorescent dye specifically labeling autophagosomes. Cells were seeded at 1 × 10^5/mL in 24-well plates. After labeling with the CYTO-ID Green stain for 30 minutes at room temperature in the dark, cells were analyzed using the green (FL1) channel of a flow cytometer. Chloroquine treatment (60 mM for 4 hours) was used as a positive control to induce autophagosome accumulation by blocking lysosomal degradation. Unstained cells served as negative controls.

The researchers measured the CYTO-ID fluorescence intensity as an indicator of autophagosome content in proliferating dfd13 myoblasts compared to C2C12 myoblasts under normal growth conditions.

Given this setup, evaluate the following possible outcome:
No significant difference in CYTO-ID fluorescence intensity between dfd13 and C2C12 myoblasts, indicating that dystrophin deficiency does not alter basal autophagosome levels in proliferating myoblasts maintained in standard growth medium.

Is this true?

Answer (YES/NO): NO